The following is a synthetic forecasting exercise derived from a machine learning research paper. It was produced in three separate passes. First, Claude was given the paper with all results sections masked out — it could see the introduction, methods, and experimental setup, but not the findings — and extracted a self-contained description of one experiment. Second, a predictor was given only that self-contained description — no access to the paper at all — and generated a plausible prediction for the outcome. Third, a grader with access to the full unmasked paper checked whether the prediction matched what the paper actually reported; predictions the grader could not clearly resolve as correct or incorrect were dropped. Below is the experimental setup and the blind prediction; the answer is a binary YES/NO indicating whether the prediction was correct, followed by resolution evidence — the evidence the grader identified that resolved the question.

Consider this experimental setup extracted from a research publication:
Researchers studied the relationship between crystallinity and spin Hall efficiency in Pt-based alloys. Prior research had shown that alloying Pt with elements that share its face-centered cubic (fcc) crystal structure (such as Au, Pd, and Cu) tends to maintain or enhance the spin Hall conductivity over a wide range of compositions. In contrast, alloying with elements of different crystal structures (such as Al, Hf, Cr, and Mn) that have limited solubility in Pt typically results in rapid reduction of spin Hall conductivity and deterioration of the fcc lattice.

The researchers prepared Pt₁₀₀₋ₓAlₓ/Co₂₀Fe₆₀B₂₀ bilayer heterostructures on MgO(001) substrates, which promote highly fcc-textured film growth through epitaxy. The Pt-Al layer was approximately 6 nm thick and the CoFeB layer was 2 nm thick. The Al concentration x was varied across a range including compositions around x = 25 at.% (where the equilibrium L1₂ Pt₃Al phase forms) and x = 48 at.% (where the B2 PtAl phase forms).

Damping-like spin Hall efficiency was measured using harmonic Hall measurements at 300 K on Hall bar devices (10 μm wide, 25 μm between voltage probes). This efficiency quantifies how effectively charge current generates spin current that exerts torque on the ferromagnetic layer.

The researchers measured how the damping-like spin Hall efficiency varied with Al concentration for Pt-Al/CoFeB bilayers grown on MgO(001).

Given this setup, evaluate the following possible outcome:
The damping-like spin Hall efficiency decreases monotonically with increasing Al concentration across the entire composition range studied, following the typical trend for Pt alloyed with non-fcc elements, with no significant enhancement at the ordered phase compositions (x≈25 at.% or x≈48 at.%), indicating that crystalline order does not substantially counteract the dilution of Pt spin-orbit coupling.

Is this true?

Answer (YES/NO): NO